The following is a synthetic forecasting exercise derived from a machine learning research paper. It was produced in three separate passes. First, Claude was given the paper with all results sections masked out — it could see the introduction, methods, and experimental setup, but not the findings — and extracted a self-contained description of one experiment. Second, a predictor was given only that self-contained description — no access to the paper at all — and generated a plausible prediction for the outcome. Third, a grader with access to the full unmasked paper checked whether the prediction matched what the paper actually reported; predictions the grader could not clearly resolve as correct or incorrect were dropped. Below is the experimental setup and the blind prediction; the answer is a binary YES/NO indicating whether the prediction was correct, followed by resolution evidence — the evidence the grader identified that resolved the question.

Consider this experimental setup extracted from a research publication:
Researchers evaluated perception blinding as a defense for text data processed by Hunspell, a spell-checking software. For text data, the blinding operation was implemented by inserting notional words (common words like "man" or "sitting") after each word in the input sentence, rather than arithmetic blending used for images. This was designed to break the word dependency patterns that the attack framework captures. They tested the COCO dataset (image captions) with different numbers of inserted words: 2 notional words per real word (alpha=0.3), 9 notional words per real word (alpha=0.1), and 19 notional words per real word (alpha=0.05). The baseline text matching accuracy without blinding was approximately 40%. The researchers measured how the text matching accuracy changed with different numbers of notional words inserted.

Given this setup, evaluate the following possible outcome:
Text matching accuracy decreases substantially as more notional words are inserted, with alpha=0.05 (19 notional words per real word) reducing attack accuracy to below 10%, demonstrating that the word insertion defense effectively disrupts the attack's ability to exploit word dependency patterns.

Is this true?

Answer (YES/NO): YES